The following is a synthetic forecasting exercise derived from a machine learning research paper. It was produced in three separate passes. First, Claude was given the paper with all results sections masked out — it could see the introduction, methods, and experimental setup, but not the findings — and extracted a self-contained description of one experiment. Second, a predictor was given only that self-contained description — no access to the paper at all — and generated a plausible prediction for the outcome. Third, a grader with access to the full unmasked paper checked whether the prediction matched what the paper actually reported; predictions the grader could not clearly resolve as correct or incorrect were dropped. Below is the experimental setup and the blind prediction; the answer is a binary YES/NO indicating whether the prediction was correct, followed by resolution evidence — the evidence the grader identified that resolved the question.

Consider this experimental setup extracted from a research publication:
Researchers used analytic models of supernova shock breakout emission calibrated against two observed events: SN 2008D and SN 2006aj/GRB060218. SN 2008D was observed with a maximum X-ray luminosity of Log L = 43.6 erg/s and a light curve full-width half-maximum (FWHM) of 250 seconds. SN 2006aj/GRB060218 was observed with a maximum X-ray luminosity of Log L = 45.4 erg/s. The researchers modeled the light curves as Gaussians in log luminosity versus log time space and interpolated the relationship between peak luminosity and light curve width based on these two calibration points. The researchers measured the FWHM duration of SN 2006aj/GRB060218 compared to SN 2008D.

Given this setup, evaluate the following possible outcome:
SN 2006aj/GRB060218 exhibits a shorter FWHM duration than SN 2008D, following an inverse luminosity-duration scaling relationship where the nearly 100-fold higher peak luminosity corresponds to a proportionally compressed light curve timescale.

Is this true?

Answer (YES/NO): NO